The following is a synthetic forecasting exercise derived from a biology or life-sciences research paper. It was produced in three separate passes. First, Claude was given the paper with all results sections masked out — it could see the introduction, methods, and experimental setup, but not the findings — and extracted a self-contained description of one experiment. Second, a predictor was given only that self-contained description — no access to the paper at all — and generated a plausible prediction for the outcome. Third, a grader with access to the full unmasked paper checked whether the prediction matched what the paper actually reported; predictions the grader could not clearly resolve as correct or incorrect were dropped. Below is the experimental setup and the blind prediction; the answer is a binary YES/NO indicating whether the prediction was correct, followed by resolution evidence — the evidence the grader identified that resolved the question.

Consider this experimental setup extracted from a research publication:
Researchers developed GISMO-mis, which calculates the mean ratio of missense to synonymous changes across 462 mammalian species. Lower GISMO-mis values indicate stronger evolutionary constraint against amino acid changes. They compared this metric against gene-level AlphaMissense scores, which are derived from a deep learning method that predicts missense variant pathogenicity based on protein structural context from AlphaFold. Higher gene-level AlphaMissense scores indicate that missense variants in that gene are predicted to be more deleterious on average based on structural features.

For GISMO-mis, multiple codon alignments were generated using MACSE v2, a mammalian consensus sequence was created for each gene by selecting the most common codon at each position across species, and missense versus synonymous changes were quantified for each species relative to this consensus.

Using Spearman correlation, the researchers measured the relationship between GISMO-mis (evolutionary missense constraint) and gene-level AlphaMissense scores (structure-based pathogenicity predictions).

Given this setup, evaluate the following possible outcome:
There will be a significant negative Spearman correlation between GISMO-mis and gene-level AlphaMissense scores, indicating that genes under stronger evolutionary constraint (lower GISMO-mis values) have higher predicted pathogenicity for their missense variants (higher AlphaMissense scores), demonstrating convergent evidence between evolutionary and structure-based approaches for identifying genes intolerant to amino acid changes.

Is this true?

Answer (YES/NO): NO